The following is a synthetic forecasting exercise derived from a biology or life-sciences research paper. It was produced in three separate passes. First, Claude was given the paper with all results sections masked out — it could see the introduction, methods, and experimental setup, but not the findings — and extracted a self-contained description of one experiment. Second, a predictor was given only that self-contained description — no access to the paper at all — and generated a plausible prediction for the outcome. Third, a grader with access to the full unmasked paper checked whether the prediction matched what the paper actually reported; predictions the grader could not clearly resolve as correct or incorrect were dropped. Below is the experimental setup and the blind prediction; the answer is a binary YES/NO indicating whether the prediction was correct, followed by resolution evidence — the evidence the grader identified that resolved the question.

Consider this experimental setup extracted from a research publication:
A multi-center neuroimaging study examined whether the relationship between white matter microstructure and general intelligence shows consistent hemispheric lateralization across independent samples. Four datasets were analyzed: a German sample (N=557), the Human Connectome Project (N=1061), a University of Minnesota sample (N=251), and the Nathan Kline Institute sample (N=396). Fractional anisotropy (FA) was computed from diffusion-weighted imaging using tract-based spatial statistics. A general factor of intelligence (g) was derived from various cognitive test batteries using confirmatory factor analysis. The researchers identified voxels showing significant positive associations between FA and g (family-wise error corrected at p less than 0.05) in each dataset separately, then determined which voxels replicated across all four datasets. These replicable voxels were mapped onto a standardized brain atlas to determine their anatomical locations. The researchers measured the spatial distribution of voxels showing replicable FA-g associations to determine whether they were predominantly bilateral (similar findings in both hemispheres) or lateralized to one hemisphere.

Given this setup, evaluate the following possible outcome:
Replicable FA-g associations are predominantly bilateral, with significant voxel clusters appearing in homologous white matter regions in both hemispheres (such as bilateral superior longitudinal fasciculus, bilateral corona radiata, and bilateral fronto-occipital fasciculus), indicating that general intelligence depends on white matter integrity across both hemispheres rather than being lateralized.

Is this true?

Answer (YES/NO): NO